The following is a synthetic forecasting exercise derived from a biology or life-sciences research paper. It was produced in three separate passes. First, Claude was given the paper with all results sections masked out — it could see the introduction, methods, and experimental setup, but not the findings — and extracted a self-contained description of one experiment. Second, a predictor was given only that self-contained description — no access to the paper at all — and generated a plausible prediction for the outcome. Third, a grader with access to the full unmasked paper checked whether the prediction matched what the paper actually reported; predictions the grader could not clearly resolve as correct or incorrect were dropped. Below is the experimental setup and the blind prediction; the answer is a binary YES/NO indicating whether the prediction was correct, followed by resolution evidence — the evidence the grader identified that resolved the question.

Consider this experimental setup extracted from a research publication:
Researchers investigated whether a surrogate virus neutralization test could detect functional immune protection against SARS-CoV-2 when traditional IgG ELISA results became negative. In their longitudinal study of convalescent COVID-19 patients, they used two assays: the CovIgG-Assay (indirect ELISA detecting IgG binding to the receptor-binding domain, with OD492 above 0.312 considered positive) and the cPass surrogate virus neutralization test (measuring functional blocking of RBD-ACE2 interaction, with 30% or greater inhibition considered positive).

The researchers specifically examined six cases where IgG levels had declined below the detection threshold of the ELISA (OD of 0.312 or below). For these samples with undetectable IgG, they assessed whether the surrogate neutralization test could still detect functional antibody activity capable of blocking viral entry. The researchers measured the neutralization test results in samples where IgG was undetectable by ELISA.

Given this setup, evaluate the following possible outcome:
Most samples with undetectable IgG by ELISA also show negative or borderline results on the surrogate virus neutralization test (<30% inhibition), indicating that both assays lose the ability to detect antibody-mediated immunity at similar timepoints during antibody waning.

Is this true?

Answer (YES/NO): NO